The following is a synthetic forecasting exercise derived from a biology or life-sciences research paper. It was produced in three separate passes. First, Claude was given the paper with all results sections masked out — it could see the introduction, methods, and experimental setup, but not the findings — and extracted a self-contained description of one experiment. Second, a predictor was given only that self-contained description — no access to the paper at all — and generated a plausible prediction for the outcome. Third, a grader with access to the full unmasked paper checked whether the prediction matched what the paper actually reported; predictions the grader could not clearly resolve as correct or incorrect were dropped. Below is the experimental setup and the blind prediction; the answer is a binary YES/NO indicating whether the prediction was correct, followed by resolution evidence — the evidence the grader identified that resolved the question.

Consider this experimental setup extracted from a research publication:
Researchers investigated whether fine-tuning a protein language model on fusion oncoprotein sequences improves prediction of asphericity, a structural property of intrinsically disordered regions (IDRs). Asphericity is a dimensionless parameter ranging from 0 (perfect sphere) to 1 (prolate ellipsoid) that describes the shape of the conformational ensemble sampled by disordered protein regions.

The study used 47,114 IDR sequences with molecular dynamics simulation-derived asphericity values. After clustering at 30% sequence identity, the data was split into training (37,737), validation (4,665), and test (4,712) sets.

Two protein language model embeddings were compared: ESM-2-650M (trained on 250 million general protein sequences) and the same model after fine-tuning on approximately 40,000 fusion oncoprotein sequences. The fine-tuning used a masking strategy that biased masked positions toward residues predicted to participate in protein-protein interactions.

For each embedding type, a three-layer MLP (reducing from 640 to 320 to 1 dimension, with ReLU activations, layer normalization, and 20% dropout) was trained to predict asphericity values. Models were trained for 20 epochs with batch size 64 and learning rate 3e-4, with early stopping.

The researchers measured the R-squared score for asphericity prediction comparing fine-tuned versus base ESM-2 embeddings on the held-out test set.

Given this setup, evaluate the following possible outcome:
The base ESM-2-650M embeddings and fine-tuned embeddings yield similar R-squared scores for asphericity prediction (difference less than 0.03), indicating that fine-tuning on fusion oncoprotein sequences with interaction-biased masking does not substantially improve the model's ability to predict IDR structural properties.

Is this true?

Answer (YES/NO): NO